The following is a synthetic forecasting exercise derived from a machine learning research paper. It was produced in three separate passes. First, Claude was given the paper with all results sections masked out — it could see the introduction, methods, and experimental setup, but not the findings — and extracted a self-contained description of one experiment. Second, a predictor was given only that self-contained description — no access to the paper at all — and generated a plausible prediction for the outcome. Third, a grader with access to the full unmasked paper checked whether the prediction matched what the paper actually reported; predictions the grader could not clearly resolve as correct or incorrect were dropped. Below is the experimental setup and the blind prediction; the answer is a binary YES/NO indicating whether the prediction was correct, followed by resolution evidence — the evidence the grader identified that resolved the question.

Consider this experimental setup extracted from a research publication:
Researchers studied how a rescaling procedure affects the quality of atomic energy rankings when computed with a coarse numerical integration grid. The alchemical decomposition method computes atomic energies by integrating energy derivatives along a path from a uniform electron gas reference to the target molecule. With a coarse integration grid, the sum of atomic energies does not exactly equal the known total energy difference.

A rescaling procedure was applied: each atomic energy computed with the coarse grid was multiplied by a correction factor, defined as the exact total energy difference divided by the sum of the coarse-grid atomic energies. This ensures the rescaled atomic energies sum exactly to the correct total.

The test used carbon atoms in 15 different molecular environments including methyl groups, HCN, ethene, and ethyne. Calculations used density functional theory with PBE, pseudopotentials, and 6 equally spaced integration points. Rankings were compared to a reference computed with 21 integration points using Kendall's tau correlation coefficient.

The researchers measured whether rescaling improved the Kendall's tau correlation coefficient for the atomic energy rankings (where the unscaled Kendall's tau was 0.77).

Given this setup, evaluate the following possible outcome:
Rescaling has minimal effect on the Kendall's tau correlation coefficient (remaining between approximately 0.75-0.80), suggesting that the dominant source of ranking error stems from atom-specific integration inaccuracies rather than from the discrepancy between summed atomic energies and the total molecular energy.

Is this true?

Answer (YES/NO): NO